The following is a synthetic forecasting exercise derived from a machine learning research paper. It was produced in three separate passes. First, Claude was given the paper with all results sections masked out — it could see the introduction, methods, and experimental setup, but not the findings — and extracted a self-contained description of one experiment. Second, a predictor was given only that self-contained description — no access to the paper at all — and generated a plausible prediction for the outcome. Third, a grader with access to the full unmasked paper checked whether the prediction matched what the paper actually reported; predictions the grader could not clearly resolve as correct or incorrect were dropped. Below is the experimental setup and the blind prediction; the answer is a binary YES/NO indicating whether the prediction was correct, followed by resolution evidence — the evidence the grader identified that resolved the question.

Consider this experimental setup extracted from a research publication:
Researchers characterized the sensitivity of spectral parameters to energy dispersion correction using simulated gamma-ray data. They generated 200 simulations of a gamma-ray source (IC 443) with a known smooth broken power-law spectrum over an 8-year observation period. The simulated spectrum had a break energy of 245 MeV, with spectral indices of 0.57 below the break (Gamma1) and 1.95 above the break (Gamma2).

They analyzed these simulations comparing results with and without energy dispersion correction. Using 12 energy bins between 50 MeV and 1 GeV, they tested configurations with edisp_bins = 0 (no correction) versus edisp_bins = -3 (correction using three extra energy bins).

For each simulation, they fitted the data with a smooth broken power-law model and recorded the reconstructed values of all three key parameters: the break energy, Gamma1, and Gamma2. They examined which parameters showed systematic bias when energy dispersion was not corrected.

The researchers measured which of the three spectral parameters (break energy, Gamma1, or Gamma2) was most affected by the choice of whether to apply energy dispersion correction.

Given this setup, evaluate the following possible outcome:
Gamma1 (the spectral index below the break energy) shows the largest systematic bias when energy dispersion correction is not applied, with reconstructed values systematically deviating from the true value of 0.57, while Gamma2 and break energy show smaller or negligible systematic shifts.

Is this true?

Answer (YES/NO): YES